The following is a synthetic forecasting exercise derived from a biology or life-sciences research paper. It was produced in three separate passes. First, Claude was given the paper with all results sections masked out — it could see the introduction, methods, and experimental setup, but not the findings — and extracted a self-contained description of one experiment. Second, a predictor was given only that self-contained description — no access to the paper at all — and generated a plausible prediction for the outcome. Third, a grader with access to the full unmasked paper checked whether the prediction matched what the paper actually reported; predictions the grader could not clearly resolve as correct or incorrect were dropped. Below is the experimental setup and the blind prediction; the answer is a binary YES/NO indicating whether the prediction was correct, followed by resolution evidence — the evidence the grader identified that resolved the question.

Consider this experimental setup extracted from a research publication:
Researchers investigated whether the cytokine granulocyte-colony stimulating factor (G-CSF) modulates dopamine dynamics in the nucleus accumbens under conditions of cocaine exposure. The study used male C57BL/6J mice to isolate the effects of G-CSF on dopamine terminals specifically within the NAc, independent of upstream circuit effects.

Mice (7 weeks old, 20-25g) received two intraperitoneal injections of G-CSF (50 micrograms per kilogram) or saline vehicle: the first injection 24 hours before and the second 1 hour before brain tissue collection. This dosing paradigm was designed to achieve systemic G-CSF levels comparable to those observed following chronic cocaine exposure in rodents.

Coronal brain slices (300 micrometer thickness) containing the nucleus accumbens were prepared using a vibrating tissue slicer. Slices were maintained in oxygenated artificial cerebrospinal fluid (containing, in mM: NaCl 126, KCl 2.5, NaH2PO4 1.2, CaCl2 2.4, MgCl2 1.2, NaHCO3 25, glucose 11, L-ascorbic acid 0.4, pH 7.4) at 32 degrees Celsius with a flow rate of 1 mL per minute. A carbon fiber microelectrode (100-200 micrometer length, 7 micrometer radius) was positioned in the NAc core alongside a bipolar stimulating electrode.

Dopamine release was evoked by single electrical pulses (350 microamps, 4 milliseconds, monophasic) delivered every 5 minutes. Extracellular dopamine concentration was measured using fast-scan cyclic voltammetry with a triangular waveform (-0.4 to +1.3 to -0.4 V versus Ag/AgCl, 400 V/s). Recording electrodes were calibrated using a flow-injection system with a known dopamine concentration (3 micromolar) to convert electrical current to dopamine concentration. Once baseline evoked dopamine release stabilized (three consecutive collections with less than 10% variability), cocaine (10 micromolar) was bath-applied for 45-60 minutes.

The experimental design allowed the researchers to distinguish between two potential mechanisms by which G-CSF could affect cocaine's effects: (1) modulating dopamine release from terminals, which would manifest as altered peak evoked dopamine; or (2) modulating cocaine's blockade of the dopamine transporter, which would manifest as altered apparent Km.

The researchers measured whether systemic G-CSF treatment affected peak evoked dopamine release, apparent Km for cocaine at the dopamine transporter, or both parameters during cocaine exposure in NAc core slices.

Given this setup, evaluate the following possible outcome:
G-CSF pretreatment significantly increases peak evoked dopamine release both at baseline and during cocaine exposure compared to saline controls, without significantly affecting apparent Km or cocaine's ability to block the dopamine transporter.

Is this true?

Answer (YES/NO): NO